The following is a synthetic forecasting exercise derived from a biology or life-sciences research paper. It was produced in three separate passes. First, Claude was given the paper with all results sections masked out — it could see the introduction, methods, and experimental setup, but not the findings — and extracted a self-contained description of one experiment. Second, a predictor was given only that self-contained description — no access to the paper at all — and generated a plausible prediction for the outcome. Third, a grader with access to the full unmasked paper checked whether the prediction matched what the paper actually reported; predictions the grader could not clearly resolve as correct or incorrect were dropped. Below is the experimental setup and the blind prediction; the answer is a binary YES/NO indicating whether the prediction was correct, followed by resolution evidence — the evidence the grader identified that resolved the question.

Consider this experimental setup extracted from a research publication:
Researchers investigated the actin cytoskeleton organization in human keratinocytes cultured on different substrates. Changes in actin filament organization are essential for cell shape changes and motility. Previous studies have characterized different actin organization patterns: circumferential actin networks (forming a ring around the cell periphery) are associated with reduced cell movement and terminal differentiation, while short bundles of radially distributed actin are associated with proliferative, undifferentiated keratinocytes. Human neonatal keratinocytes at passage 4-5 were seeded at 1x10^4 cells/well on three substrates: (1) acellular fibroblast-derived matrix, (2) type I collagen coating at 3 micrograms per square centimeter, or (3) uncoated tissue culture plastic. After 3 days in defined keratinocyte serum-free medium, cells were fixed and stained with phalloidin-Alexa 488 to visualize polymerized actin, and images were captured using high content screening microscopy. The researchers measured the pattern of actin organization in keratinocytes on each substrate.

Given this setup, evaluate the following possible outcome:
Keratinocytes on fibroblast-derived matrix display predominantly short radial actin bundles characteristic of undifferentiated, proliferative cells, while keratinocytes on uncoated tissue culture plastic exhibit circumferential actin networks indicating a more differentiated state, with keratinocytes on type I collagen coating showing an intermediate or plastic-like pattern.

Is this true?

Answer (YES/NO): NO